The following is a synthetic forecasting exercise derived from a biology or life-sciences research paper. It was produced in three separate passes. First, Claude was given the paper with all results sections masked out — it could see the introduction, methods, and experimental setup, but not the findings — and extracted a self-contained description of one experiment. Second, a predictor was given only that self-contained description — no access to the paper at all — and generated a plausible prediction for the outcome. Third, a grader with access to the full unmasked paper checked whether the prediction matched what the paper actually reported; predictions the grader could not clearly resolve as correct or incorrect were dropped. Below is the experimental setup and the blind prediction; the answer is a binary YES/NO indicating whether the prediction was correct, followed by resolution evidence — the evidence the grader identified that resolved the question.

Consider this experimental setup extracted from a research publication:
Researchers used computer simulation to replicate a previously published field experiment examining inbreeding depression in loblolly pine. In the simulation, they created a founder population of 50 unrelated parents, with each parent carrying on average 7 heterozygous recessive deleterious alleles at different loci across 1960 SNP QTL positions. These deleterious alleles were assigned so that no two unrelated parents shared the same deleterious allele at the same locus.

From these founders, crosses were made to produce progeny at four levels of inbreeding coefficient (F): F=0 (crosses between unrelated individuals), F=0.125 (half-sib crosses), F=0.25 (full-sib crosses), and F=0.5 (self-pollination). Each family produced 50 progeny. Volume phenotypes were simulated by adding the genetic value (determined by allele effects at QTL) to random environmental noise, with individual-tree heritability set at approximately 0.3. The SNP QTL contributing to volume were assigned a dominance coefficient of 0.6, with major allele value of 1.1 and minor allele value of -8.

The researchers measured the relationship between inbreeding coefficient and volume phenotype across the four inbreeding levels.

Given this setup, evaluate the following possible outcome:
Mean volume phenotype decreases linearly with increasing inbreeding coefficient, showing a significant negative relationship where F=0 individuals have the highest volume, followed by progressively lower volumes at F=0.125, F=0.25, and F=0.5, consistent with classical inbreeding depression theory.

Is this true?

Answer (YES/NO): NO